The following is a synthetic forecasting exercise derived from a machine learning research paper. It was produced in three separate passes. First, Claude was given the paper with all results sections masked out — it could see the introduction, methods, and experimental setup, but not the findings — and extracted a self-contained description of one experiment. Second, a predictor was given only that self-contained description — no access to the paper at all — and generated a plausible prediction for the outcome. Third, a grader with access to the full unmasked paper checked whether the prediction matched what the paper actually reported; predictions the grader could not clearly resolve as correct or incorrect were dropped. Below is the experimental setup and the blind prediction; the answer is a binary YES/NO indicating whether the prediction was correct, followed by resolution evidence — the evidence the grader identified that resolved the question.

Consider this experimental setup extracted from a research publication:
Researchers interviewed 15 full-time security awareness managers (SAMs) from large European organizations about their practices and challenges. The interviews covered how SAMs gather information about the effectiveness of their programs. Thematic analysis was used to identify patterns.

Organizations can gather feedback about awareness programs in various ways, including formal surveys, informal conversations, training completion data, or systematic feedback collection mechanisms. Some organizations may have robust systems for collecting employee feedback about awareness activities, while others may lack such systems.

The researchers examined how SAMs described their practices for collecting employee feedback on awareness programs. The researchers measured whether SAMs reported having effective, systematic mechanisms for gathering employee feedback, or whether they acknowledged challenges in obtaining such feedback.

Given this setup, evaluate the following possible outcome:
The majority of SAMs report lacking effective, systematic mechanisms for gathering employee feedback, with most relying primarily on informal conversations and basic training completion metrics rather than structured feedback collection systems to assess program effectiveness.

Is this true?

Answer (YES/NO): NO